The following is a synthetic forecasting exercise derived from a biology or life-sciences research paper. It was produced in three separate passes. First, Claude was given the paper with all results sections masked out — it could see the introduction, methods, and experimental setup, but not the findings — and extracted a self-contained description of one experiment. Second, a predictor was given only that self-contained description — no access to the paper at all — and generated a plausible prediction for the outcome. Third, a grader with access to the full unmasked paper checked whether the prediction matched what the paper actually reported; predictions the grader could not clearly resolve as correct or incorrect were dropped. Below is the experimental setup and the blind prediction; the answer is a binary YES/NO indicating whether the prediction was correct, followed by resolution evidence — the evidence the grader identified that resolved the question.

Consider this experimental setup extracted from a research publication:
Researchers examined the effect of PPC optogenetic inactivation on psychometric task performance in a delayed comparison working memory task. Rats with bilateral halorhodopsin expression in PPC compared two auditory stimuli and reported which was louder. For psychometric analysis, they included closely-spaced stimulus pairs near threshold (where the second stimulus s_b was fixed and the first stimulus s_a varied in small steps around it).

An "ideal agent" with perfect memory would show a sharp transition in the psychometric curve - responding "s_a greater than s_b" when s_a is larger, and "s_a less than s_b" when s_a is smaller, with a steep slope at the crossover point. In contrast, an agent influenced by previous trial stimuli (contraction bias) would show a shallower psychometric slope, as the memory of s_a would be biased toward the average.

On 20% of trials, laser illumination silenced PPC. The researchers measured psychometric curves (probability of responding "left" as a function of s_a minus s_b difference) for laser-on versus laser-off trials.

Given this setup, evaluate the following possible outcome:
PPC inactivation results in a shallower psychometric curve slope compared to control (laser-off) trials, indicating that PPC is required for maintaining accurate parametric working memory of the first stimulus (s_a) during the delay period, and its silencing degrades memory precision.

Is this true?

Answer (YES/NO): NO